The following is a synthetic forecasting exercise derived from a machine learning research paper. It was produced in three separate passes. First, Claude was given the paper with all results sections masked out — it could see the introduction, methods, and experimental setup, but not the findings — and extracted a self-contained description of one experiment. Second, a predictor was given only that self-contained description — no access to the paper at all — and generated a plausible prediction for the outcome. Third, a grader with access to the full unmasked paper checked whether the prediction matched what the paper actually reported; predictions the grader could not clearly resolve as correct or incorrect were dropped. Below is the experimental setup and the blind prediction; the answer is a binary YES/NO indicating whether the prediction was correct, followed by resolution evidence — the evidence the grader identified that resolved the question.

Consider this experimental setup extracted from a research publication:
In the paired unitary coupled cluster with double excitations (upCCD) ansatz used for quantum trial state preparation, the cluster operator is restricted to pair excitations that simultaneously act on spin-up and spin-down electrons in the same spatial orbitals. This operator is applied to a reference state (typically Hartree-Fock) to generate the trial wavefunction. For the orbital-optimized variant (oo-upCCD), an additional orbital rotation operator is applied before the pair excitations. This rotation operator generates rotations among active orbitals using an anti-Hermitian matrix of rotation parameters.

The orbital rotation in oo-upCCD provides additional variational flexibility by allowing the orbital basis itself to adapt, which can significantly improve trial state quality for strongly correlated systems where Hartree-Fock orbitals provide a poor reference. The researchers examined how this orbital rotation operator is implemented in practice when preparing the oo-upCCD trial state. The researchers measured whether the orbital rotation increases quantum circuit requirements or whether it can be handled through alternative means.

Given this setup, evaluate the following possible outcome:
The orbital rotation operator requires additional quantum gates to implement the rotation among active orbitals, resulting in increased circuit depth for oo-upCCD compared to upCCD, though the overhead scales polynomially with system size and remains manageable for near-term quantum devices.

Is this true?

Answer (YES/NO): NO